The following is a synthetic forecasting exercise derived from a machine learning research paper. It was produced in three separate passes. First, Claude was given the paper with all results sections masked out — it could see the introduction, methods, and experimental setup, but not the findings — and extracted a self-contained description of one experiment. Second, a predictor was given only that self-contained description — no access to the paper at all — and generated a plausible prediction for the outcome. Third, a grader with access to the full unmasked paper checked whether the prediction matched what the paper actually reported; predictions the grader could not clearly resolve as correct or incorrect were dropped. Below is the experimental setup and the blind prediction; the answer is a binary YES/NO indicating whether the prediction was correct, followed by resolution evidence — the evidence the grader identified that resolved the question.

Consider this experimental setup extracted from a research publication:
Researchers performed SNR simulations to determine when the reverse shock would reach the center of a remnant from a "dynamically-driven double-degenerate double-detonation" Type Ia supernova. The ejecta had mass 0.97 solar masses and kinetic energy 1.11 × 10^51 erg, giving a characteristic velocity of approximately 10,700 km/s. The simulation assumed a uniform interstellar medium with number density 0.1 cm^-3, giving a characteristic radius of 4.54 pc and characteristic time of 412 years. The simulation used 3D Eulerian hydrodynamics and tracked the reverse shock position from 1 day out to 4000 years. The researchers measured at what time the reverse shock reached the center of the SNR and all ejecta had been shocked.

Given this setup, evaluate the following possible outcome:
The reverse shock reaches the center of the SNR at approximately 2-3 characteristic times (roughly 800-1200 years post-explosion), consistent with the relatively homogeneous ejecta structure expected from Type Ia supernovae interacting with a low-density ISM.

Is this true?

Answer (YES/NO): NO